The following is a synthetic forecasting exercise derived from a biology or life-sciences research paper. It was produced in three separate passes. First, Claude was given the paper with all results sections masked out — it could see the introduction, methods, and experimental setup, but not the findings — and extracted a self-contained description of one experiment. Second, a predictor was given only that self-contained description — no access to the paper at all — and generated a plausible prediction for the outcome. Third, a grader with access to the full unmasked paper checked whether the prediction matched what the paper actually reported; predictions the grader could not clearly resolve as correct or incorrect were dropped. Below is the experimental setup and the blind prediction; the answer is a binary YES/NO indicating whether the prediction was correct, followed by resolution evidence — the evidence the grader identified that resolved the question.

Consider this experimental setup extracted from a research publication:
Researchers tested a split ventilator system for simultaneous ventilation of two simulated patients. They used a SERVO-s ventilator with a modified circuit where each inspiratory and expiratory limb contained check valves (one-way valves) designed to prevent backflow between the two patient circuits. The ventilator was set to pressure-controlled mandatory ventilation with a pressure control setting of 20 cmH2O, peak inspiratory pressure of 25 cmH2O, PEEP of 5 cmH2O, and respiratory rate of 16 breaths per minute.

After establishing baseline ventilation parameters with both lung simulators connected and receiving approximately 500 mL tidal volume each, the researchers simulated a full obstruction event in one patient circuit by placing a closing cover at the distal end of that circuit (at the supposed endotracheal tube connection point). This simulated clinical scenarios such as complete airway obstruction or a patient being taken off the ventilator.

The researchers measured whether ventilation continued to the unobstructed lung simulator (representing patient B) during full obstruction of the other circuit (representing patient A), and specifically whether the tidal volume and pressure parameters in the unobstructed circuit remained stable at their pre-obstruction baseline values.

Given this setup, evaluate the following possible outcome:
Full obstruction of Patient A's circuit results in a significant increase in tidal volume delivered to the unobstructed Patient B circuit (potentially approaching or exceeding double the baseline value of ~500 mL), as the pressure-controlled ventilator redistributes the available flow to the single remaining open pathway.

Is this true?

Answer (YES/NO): NO